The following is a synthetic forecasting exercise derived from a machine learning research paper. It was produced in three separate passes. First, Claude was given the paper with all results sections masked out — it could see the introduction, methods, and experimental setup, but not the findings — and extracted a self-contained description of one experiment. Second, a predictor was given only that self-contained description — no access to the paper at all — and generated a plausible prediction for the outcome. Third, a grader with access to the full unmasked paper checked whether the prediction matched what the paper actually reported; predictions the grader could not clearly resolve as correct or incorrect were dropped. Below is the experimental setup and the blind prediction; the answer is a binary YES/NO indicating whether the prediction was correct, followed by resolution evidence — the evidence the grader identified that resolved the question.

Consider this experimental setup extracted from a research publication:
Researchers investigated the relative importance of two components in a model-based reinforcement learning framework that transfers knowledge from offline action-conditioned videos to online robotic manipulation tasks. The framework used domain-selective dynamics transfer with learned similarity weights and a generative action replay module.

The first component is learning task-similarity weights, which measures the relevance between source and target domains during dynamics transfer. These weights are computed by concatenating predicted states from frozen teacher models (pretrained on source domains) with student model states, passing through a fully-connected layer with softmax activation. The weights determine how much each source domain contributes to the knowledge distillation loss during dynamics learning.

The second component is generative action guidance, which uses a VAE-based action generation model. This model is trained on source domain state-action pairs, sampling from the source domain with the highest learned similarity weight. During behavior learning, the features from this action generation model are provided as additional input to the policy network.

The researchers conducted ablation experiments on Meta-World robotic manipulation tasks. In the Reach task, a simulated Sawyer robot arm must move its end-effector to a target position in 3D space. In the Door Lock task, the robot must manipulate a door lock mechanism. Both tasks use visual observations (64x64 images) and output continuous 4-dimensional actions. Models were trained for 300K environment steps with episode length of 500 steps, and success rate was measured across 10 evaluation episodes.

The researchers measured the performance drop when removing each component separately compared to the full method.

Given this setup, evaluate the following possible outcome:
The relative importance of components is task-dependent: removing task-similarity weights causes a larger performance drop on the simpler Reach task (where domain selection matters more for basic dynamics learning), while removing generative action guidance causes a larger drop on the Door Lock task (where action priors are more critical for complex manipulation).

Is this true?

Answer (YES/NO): NO